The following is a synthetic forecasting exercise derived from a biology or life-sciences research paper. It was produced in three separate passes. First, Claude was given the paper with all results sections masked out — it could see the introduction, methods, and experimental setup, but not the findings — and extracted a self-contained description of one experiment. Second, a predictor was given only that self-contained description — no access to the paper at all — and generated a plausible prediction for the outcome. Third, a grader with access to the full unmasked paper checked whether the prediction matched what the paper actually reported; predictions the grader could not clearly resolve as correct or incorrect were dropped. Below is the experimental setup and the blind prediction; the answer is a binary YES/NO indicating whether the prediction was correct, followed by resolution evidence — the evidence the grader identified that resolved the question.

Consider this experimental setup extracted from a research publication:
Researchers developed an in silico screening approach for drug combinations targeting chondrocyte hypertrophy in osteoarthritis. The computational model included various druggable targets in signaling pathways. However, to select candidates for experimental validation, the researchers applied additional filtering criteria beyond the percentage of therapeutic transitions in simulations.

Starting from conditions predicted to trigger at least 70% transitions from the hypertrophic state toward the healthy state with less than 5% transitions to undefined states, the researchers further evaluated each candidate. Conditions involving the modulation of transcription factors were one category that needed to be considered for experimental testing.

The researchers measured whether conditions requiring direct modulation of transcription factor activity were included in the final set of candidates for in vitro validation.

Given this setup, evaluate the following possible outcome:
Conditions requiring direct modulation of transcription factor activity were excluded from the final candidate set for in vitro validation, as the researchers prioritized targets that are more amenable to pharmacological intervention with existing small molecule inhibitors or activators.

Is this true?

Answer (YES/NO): YES